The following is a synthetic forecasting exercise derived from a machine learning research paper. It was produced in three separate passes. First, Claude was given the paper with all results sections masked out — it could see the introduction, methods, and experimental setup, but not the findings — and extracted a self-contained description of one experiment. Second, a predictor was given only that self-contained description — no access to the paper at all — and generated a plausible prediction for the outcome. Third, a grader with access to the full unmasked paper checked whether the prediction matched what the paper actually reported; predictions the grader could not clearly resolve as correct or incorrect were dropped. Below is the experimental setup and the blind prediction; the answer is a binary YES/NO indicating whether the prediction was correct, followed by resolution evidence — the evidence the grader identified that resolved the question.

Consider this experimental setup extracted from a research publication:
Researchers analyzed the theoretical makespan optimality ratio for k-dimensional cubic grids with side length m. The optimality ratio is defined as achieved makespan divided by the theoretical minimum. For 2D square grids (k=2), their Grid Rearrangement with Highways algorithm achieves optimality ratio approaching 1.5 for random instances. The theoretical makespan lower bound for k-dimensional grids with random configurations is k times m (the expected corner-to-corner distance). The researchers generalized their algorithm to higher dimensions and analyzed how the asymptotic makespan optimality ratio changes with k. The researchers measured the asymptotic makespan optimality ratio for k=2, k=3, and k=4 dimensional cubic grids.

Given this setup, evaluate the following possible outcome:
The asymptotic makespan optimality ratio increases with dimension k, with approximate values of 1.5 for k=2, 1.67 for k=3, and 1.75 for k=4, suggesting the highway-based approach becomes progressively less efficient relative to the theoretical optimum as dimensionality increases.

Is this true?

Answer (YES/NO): NO